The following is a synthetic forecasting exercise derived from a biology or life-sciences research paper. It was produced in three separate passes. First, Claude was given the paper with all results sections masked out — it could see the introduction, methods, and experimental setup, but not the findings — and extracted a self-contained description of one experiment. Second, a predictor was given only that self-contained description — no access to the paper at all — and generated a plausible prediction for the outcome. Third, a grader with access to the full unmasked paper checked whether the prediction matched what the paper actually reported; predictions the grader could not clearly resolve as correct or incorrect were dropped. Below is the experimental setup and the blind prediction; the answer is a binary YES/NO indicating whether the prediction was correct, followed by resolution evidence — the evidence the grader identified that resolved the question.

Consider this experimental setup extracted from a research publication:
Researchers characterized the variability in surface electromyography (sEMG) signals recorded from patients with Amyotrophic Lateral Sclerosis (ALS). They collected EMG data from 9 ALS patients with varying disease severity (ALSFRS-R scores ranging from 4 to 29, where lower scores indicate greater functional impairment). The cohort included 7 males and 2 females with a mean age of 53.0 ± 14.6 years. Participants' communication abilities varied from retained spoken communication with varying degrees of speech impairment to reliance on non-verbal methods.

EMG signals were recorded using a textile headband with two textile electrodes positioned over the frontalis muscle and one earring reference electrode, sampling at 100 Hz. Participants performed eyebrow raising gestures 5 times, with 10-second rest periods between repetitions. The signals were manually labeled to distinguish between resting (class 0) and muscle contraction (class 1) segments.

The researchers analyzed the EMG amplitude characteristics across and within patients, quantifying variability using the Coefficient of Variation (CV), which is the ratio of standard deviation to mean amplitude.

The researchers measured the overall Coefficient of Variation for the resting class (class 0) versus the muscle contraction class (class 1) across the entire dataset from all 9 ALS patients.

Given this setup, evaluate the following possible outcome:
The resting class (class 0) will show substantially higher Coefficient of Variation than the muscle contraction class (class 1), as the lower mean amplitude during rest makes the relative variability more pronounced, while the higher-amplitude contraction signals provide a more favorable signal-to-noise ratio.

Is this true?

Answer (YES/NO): NO